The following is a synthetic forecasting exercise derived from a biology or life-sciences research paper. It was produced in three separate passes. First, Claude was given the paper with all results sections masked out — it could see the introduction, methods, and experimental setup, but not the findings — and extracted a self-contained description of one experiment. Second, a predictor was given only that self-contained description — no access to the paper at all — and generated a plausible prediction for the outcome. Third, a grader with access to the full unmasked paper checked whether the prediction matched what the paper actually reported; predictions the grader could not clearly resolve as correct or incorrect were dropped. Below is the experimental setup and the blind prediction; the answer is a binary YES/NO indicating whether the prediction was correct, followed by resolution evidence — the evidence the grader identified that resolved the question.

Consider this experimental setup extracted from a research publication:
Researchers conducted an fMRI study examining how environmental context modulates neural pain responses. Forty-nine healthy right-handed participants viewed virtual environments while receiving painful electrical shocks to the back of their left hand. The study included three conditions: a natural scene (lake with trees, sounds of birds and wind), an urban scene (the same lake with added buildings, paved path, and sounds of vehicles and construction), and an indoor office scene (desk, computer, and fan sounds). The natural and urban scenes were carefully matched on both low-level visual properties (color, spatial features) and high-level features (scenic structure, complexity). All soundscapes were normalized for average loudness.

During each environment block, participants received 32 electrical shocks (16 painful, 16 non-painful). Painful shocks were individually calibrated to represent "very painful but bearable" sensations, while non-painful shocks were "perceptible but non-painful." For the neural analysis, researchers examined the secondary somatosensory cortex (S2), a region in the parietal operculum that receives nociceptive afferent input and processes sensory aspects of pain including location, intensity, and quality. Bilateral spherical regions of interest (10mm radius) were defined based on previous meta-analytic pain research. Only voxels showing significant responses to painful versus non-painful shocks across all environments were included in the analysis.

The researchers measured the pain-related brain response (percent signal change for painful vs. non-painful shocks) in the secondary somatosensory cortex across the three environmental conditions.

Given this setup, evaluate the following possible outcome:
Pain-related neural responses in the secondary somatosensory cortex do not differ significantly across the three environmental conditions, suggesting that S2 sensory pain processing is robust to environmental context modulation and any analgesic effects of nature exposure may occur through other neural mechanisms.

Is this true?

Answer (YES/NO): NO